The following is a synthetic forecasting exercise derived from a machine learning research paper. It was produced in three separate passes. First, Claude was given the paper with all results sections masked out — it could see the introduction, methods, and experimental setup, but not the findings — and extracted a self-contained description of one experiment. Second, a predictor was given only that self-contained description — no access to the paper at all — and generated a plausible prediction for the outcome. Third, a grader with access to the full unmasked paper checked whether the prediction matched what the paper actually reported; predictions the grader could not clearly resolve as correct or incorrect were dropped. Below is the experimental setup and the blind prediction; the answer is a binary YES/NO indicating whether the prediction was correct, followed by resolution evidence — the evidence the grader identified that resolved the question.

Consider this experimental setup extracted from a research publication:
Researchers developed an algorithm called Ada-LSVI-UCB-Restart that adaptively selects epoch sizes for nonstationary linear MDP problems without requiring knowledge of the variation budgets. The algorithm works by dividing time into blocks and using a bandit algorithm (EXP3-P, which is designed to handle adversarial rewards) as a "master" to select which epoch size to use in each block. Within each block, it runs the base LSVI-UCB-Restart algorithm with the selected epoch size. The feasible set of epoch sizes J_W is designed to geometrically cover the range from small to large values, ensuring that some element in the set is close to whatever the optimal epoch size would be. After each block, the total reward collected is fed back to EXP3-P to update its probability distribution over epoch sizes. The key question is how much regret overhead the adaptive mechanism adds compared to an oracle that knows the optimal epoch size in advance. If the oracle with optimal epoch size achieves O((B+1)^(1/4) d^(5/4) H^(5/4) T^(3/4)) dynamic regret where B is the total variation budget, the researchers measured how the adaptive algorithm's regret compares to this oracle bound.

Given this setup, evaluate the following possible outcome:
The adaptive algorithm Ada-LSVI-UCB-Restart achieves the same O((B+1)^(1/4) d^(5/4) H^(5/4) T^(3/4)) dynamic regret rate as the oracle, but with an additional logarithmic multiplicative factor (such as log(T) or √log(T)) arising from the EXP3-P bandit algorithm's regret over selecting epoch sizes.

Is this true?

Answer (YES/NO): YES